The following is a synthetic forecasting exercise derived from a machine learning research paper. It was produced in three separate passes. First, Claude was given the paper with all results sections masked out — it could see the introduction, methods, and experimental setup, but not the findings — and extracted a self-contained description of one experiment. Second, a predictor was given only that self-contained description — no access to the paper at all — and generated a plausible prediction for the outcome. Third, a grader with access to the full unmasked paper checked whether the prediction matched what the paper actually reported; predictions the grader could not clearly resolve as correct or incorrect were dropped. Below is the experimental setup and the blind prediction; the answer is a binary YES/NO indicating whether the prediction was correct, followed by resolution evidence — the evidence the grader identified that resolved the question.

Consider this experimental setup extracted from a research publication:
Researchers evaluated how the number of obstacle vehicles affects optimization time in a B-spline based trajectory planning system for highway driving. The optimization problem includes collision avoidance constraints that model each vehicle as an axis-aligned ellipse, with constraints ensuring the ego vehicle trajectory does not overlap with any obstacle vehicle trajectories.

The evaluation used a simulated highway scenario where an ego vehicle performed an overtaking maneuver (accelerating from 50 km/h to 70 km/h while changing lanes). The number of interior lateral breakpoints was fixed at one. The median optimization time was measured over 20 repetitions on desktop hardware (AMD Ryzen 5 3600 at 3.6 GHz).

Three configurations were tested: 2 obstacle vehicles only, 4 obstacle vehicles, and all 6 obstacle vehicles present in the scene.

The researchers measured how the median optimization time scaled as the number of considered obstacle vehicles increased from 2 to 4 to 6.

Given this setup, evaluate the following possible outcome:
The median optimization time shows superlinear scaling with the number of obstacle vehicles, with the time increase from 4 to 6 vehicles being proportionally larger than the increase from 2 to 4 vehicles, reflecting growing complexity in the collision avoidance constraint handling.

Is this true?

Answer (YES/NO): NO